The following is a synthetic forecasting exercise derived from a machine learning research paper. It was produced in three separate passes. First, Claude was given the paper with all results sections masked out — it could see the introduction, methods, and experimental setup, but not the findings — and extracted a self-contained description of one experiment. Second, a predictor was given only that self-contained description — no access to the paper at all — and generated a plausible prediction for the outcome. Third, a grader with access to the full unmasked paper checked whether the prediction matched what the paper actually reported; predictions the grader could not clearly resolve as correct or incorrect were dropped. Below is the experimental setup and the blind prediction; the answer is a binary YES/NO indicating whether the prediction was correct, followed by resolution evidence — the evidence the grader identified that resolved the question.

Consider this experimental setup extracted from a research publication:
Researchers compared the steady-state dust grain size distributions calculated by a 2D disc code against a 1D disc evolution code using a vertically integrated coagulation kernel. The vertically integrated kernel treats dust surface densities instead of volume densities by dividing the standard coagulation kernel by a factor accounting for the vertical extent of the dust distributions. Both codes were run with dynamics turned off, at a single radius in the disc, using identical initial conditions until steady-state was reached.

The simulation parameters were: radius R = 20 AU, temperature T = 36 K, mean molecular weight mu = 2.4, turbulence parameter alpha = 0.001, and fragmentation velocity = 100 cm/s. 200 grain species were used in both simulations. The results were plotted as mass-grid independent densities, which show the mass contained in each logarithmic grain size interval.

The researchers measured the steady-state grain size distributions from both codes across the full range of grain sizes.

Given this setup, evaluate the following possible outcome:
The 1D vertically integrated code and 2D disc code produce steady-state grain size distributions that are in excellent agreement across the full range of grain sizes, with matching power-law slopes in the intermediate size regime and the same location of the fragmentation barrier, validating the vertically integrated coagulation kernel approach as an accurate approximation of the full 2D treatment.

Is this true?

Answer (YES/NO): NO